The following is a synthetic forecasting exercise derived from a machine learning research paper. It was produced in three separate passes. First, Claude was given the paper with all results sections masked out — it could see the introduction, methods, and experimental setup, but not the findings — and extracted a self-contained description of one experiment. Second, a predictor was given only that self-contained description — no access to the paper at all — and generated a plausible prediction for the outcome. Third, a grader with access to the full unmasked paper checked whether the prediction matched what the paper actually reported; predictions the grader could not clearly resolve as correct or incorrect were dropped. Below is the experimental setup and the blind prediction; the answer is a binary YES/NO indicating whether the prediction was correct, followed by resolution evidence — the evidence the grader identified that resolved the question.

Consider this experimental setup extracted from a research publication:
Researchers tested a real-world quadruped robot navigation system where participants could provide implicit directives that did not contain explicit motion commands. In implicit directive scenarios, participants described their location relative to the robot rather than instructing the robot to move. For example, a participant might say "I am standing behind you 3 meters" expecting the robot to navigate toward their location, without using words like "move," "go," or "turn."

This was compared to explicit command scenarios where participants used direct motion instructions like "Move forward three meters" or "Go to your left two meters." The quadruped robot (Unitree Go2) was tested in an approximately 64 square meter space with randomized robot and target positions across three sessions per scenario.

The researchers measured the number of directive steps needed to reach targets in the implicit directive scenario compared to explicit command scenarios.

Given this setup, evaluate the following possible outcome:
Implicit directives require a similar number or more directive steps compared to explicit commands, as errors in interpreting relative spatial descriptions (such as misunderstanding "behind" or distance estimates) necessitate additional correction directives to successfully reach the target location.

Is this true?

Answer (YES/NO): NO